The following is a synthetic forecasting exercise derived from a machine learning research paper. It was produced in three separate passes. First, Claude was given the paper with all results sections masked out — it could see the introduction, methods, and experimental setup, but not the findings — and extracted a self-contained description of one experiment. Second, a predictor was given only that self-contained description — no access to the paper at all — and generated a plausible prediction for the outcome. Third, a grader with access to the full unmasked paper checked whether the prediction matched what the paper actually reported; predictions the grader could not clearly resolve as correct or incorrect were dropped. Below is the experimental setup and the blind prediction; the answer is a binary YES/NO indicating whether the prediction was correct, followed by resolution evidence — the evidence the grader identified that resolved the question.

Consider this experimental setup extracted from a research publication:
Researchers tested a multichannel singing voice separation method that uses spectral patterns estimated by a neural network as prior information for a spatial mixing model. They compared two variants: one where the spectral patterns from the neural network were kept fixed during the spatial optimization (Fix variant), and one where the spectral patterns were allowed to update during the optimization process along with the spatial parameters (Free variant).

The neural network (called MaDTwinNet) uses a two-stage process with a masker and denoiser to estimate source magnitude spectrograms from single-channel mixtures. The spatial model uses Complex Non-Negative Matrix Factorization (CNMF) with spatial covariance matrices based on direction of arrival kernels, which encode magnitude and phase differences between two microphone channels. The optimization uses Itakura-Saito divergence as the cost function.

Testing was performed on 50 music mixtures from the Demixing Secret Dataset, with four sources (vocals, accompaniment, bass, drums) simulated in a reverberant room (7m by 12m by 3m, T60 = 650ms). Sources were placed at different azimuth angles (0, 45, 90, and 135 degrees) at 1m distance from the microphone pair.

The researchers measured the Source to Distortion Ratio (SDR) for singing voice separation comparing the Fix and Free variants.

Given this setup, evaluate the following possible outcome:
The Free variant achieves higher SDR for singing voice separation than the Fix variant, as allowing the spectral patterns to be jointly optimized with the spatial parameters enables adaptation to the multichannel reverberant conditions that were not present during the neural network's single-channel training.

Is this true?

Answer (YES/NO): YES